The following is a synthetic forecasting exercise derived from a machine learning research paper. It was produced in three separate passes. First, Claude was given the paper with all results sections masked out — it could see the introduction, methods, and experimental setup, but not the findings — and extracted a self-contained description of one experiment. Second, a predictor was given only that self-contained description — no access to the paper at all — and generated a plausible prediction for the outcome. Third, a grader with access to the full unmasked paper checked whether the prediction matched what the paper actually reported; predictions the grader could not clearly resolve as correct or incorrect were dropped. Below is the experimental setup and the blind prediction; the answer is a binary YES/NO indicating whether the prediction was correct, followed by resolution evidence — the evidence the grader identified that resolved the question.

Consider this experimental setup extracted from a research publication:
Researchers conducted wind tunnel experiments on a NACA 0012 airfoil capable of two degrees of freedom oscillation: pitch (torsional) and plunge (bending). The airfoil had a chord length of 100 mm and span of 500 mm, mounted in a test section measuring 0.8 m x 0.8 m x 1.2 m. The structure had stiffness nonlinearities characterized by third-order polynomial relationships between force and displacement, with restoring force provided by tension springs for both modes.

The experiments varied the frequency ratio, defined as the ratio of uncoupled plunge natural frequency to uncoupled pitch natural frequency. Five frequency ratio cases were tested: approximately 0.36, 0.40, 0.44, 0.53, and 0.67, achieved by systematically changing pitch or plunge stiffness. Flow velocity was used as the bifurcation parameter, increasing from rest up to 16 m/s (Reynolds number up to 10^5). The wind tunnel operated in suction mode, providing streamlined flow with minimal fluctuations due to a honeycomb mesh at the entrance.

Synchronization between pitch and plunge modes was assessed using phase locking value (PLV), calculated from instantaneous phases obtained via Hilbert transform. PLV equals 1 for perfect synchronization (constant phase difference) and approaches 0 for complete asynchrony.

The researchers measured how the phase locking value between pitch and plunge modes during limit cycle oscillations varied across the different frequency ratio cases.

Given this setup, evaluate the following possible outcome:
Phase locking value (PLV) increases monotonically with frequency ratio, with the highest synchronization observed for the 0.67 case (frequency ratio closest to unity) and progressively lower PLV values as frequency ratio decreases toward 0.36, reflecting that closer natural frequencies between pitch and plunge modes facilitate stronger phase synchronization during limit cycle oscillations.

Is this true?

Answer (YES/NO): NO